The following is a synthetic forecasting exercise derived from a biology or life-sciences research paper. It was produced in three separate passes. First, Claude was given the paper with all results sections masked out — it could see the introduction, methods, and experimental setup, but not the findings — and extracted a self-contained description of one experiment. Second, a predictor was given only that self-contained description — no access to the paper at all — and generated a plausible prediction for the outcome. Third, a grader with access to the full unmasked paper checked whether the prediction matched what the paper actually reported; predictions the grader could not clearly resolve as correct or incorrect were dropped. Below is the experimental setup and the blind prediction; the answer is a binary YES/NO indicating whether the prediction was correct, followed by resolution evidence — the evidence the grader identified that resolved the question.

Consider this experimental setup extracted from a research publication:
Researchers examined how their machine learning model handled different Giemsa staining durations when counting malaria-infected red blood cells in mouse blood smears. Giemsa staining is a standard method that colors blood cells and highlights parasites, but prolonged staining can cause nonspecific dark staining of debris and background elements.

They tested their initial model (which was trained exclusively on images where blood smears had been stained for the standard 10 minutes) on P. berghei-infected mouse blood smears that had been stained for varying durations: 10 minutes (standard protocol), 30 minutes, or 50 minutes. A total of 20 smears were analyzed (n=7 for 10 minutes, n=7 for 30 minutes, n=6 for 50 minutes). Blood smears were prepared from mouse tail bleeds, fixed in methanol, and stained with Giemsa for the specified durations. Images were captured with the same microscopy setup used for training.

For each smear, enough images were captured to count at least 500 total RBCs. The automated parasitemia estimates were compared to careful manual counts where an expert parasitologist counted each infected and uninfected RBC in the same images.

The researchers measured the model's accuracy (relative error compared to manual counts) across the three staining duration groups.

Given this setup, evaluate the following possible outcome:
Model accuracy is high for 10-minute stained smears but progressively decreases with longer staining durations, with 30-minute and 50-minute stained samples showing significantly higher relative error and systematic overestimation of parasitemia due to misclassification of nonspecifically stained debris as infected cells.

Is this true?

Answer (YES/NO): YES